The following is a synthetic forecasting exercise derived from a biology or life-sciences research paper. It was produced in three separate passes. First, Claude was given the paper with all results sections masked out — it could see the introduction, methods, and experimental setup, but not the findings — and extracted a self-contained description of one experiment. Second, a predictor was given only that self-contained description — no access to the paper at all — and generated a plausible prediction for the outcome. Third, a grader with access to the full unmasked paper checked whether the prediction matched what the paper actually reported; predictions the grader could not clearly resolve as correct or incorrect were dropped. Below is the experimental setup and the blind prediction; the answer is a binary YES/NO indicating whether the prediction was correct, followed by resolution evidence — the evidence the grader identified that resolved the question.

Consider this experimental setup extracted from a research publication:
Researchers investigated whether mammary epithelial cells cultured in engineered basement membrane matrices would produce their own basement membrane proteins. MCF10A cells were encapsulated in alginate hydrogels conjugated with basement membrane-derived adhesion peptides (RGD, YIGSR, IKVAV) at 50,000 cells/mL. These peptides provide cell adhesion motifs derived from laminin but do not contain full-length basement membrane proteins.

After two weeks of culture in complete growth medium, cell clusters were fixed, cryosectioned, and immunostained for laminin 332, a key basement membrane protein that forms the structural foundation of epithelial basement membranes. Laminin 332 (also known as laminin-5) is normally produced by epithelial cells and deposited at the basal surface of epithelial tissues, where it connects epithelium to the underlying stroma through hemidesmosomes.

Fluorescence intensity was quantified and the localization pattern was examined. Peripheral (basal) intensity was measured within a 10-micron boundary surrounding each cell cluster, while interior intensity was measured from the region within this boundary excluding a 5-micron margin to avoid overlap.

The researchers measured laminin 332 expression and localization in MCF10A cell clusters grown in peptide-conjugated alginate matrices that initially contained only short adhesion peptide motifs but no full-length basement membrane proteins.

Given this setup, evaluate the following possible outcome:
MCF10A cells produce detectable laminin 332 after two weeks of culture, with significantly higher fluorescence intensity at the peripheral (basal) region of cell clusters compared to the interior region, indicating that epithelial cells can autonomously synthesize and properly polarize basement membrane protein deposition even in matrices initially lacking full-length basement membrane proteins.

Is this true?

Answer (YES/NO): YES